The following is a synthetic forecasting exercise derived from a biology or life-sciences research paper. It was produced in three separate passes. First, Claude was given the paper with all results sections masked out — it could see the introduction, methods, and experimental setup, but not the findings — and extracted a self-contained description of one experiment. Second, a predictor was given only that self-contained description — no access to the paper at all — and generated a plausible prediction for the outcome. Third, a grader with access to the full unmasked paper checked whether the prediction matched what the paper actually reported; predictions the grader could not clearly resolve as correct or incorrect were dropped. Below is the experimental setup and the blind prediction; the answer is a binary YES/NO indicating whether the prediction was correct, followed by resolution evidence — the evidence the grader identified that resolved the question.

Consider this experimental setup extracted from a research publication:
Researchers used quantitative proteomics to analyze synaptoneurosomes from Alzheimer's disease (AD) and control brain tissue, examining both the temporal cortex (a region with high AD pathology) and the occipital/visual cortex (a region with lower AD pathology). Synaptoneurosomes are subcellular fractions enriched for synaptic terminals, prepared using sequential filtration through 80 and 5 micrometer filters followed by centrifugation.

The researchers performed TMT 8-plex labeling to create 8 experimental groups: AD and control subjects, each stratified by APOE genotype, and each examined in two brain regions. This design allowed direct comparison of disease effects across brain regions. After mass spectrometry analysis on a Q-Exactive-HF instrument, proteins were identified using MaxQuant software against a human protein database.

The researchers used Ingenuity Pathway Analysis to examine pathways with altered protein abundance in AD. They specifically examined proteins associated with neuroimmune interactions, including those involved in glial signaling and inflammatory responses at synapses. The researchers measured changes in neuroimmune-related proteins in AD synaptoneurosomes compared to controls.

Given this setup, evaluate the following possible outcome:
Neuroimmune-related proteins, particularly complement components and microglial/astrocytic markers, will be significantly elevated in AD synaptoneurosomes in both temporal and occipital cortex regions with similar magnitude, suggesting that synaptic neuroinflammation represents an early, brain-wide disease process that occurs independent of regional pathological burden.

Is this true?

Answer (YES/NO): NO